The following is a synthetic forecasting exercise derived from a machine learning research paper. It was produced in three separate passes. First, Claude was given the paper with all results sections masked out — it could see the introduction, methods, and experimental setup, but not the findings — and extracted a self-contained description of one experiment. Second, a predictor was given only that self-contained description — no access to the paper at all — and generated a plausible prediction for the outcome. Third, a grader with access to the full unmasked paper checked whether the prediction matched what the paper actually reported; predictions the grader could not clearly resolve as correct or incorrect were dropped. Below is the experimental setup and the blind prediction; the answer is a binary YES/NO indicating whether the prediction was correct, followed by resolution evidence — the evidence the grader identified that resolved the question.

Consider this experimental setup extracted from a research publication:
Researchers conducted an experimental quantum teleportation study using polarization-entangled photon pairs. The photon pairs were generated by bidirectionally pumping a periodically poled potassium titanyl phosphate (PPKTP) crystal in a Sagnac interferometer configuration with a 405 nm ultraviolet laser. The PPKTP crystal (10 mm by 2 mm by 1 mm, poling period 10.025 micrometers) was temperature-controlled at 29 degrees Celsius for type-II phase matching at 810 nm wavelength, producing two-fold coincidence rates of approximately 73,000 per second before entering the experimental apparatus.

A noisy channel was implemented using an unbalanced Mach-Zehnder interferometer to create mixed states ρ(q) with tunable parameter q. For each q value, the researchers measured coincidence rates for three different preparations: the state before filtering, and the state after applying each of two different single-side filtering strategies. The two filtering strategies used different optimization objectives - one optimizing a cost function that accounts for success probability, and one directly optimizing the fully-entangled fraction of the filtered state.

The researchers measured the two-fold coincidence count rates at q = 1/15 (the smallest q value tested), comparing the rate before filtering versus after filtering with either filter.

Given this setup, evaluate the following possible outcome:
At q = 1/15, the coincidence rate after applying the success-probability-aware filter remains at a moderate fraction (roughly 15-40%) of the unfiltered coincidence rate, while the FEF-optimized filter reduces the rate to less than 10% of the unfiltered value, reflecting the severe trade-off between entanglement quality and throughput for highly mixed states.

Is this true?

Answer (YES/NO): NO